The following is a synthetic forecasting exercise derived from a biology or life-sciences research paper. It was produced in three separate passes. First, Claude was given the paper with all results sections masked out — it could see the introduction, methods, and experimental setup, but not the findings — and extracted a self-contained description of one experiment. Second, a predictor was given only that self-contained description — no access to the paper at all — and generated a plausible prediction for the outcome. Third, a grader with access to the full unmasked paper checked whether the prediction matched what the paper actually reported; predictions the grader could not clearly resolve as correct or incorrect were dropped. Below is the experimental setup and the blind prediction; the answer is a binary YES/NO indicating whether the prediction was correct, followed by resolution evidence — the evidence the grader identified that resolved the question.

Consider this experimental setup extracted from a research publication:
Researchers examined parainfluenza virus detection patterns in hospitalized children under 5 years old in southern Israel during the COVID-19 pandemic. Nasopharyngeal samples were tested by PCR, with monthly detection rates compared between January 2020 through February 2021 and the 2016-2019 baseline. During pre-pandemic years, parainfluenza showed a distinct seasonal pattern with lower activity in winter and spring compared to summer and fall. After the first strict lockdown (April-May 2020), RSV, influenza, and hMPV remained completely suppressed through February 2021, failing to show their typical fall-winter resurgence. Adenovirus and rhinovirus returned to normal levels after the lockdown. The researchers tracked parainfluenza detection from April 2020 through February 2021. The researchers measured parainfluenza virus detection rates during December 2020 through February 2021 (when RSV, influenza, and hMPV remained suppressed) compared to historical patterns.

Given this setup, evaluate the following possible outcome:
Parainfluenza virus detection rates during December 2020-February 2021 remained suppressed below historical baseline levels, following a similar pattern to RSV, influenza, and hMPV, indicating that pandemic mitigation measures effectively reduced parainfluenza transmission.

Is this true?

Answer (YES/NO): NO